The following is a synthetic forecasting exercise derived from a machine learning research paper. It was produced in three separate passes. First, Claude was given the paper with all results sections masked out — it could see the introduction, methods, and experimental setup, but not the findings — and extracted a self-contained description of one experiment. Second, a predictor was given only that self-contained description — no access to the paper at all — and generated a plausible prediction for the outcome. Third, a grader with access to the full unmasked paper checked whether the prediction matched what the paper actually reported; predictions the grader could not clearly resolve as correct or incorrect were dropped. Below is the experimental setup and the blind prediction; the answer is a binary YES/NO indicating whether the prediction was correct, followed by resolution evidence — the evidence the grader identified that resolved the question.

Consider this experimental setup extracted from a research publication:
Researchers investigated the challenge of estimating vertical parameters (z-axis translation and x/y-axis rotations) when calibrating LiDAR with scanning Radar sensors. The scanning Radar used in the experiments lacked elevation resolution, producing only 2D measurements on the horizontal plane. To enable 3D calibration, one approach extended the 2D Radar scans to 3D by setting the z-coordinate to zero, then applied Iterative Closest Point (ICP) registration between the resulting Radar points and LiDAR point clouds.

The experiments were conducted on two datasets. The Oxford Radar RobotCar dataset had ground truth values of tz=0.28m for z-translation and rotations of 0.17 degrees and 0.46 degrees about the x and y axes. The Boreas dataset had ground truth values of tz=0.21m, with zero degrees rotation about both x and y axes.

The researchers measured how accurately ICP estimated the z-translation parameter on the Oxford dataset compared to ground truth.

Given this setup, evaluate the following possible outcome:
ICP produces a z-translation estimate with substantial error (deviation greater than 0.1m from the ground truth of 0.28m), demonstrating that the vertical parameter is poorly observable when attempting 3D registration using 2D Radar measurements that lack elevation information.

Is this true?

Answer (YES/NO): YES